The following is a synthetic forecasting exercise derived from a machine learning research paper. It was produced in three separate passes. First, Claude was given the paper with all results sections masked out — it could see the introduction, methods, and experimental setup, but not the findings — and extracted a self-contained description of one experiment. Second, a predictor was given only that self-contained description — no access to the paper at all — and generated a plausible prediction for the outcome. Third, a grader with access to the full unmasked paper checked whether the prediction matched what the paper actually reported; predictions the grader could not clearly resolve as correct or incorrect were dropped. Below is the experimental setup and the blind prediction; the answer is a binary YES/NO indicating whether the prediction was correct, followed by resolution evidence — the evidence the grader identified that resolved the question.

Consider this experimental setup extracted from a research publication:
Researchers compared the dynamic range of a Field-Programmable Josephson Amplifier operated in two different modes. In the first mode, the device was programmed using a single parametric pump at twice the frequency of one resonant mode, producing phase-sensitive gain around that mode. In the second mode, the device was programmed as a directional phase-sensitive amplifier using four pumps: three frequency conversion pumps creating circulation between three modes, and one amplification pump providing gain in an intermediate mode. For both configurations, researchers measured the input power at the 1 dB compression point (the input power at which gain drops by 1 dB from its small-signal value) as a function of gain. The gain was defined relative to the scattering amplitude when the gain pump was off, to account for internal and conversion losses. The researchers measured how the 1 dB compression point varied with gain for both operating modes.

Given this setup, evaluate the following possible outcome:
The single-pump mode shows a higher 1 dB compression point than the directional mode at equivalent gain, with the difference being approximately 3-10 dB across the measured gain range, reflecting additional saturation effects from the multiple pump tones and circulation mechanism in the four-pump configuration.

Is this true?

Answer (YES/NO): NO